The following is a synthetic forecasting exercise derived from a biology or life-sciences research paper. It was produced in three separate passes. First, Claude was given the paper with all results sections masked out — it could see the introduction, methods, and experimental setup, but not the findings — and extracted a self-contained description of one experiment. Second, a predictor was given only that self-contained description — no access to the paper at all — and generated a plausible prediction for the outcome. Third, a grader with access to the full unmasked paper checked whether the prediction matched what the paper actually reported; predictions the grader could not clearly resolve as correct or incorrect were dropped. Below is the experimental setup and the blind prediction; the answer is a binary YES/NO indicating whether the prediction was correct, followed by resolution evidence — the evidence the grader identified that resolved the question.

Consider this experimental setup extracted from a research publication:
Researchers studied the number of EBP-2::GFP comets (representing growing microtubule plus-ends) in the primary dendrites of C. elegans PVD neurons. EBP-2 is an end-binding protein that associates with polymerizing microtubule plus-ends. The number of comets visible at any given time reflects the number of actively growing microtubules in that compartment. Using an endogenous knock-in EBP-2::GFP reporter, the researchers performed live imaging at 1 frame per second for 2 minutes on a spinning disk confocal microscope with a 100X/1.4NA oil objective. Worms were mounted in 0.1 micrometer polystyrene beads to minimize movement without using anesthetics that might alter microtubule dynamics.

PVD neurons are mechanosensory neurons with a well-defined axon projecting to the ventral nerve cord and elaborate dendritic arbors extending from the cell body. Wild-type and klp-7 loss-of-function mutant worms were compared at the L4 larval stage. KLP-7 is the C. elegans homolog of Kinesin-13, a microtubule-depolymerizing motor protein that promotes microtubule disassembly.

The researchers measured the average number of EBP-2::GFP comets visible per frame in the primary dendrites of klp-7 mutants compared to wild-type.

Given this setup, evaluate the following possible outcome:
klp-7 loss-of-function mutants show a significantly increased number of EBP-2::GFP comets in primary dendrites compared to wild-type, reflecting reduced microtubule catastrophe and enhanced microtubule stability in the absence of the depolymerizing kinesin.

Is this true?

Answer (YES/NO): NO